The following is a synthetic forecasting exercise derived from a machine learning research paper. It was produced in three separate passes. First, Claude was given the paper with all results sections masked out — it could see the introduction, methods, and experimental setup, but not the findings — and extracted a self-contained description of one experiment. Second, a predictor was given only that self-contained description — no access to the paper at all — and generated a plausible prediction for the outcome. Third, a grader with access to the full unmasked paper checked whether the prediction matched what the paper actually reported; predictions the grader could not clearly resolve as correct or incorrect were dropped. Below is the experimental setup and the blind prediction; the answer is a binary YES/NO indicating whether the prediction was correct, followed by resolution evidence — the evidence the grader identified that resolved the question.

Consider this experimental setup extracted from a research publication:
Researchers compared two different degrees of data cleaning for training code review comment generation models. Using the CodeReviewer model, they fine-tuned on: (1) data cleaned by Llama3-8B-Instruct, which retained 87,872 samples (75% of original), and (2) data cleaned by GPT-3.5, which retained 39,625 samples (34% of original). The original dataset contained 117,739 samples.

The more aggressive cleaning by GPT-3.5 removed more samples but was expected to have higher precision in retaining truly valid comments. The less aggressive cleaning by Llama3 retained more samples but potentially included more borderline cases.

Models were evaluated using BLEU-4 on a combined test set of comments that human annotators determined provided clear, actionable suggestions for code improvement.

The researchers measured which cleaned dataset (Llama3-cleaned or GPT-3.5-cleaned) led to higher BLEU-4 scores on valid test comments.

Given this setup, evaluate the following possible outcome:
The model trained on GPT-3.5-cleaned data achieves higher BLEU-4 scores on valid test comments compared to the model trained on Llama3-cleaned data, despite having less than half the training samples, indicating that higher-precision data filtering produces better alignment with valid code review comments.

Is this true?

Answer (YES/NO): YES